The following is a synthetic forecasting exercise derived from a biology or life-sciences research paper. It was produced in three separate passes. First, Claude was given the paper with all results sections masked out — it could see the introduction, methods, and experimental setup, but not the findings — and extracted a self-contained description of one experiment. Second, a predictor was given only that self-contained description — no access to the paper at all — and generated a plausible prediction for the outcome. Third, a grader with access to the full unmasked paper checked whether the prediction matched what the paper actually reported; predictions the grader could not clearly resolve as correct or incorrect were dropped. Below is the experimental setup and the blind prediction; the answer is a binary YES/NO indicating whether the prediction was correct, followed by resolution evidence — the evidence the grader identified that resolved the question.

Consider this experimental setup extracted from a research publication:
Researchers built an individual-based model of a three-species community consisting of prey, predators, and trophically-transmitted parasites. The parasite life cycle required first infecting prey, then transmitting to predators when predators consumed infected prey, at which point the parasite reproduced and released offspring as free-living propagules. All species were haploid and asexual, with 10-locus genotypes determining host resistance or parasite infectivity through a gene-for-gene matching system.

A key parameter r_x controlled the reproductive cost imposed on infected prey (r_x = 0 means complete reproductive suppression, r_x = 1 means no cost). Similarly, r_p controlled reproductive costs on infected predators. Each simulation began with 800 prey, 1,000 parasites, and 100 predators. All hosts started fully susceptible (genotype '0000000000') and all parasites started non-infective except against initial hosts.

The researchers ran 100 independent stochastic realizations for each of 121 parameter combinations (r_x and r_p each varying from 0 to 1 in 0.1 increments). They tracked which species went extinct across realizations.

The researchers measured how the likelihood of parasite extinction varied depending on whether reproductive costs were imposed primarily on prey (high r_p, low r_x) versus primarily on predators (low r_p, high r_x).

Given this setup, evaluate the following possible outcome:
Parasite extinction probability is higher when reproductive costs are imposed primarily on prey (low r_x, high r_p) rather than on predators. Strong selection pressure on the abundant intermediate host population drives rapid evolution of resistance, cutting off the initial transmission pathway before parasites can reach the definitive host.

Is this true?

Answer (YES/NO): NO